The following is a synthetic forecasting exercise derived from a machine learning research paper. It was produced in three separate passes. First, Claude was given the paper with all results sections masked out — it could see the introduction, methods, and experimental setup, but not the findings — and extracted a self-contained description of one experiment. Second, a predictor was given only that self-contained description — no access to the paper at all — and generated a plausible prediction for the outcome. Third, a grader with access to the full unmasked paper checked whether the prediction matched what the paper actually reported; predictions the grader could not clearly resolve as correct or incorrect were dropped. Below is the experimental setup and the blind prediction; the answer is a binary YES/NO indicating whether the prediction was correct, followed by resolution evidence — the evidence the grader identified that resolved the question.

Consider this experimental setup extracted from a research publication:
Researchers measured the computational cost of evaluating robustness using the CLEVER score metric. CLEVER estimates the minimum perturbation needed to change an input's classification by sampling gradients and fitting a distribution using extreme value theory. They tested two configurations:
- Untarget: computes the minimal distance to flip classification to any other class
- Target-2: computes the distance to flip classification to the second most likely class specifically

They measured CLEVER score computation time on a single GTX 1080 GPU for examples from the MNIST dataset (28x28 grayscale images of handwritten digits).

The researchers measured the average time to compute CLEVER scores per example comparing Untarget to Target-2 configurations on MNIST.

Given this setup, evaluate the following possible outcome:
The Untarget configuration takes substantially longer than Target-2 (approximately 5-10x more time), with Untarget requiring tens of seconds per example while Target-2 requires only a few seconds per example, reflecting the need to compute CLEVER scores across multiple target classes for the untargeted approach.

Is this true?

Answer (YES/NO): NO